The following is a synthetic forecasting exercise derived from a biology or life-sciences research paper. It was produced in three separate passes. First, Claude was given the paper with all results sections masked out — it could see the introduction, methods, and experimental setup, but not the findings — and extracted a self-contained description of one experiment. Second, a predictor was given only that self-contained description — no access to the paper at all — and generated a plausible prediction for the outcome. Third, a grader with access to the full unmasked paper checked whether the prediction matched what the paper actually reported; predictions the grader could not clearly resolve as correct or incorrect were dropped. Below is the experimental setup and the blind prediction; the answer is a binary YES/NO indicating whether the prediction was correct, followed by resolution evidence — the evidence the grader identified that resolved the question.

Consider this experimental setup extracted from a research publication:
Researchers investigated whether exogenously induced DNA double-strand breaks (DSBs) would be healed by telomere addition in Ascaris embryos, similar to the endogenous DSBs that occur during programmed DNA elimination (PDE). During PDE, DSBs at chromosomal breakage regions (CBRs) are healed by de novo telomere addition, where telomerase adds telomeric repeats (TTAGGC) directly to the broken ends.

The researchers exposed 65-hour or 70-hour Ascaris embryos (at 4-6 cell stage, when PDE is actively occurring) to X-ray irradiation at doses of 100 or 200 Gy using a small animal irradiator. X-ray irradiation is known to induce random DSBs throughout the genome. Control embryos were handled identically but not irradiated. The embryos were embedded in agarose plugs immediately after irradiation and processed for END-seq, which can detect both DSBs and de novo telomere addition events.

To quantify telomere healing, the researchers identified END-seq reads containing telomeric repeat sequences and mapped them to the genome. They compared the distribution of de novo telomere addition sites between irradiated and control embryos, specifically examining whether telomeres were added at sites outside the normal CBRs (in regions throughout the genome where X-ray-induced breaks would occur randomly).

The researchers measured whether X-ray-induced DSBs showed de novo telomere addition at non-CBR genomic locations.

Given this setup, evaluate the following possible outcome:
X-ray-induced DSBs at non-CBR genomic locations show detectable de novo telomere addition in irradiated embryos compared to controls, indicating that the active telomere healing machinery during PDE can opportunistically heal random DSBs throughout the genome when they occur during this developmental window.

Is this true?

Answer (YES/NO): NO